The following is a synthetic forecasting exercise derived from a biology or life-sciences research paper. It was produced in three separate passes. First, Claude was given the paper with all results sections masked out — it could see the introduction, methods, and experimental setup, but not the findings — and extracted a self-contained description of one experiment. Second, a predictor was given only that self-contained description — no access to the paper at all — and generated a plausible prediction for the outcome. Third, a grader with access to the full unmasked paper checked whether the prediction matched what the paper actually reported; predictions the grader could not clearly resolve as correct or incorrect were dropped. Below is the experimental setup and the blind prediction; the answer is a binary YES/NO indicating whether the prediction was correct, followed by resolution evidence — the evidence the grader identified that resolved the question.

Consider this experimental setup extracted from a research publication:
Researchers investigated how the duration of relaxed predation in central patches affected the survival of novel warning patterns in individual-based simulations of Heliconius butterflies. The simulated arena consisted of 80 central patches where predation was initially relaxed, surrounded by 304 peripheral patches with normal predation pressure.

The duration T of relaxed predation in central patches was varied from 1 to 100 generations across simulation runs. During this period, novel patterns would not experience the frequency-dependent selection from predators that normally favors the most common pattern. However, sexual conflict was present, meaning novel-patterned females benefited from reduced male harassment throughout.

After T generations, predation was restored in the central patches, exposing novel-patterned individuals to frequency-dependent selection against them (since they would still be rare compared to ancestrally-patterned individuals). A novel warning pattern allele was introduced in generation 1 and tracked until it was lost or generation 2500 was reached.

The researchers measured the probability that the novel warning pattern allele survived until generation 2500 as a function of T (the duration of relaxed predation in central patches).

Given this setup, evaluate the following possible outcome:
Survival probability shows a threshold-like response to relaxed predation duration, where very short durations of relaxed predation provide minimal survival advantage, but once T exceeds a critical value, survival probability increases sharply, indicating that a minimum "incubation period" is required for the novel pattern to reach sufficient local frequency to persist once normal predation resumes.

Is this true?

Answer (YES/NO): YES